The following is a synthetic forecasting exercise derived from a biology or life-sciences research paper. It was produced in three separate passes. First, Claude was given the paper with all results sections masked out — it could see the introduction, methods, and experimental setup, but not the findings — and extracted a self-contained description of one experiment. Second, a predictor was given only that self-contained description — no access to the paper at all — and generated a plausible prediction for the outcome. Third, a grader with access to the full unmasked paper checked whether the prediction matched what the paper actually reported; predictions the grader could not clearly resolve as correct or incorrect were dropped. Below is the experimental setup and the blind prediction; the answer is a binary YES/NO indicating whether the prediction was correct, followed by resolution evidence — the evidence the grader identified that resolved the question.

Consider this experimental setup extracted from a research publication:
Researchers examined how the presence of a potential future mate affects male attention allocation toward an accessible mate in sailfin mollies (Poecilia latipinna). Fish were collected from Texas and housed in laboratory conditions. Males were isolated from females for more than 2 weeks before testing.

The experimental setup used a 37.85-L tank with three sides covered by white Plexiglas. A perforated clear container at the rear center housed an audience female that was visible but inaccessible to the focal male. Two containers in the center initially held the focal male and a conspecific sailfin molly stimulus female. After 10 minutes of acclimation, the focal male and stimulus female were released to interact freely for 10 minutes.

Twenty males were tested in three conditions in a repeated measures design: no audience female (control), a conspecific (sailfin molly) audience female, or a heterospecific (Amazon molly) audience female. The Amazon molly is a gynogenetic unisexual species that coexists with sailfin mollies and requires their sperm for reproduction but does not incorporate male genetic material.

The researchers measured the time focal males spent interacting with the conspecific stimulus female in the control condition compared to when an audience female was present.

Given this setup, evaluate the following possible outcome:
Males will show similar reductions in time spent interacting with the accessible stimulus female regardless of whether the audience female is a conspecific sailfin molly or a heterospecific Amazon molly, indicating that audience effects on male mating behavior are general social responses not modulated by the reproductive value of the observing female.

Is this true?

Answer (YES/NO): YES